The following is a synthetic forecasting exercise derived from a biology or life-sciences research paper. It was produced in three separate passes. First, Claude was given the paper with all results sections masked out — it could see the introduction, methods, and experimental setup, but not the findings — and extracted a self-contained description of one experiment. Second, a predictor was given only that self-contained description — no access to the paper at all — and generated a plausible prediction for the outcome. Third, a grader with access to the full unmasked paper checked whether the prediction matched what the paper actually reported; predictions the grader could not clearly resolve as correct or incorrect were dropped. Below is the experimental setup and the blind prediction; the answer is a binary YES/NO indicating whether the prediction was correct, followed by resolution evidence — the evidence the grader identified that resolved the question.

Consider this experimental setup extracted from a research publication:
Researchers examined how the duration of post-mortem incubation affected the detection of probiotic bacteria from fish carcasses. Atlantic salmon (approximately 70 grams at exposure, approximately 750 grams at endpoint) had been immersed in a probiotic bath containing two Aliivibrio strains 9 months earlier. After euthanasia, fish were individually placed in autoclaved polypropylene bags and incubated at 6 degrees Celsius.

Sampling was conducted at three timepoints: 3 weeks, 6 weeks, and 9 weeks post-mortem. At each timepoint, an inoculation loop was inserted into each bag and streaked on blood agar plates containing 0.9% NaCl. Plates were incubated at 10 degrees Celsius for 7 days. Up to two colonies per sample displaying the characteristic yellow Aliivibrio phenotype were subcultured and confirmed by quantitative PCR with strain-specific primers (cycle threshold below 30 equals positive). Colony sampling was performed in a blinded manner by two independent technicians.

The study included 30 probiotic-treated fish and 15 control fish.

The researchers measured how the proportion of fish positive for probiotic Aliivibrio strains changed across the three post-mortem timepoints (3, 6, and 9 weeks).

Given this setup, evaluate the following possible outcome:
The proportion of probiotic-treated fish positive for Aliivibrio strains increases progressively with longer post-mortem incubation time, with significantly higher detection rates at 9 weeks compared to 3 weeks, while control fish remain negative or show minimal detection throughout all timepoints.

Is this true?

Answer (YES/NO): NO